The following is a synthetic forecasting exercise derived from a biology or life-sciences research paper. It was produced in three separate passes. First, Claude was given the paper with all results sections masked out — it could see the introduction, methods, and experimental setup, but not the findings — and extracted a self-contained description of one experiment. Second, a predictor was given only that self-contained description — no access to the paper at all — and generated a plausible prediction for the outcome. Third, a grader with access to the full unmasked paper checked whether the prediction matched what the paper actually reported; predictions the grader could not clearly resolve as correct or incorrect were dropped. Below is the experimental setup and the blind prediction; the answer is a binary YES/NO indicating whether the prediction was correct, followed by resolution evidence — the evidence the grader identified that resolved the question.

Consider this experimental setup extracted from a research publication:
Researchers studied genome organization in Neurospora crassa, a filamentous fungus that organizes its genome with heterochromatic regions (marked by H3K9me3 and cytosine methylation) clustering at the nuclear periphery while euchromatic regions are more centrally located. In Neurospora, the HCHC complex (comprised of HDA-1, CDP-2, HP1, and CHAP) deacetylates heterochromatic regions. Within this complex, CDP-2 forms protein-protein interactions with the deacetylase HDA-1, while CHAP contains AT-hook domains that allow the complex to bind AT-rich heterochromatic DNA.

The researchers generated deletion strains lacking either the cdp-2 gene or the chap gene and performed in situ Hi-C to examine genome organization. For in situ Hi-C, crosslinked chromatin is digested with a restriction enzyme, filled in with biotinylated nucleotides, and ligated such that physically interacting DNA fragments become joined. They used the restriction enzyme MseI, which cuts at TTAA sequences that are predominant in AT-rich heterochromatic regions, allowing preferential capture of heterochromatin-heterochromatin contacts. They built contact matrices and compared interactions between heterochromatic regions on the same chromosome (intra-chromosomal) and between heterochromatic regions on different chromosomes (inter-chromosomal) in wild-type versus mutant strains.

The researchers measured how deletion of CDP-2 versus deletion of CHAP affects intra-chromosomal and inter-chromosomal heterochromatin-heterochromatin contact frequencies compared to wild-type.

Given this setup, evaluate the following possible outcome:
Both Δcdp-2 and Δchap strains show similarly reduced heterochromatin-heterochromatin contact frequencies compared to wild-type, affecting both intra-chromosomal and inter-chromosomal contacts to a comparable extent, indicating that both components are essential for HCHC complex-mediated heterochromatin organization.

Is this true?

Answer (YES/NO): NO